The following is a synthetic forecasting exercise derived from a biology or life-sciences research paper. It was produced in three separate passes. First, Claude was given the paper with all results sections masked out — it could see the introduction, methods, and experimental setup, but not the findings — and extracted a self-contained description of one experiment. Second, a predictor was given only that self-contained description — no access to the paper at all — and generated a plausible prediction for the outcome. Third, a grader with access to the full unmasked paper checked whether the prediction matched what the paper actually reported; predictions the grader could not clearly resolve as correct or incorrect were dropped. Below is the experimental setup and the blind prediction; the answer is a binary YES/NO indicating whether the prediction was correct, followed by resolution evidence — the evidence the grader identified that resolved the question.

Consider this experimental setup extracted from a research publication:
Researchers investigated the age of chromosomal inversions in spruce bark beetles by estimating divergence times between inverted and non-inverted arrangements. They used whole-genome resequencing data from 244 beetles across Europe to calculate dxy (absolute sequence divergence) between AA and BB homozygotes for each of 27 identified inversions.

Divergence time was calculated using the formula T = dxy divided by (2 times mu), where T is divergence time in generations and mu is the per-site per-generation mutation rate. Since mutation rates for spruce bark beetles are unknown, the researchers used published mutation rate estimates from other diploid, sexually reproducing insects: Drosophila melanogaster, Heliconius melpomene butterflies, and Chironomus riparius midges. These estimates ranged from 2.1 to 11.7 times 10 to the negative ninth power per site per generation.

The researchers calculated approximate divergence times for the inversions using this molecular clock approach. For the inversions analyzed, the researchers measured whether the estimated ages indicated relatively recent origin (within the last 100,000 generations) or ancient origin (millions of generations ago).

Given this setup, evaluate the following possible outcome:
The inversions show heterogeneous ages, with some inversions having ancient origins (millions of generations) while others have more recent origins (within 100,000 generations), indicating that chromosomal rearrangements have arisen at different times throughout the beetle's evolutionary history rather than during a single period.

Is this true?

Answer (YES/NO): NO